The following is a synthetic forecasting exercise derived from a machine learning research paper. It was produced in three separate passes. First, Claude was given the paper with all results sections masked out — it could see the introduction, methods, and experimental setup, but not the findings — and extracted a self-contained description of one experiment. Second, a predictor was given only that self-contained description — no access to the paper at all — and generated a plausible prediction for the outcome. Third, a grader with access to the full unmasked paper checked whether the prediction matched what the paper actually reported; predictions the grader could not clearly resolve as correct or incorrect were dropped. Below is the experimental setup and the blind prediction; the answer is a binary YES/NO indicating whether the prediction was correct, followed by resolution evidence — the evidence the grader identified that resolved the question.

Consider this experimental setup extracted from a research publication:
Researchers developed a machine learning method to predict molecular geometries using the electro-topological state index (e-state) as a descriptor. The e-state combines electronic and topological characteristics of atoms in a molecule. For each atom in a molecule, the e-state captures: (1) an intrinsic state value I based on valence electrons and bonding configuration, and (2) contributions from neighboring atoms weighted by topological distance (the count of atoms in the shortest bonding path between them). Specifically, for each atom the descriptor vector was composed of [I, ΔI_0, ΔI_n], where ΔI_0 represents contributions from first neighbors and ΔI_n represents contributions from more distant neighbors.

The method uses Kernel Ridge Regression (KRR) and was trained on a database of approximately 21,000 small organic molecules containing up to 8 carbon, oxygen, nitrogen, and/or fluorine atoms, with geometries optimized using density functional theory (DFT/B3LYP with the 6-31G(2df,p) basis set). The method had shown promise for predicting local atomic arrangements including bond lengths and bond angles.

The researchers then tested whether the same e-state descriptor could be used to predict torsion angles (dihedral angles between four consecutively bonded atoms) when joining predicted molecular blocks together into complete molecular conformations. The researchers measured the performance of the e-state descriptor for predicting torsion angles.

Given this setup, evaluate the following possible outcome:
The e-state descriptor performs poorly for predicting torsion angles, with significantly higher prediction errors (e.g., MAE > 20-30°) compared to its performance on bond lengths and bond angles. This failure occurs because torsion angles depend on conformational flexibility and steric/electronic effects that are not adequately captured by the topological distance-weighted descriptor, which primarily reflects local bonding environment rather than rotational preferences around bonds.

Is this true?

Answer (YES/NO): NO